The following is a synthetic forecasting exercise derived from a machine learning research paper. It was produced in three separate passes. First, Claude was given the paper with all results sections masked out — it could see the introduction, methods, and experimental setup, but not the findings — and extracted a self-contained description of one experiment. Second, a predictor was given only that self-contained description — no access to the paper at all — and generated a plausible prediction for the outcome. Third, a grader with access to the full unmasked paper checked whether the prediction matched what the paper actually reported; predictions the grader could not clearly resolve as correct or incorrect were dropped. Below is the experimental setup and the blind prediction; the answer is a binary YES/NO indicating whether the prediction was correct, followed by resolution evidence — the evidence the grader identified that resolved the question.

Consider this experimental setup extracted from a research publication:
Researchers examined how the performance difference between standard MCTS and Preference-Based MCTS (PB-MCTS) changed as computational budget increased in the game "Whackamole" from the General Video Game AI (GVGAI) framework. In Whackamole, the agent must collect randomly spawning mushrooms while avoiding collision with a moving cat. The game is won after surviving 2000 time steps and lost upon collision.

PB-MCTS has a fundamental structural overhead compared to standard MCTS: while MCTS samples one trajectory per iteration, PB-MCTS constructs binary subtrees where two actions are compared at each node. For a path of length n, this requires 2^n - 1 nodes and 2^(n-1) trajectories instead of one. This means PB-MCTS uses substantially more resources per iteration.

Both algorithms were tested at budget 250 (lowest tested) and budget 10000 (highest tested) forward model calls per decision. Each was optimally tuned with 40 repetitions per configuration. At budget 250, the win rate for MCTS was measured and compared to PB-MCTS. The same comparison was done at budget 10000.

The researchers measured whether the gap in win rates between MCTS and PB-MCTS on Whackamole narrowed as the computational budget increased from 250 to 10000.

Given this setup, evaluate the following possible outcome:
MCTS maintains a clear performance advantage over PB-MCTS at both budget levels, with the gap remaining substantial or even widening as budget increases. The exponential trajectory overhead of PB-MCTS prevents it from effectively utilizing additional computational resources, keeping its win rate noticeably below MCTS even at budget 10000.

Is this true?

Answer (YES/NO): NO